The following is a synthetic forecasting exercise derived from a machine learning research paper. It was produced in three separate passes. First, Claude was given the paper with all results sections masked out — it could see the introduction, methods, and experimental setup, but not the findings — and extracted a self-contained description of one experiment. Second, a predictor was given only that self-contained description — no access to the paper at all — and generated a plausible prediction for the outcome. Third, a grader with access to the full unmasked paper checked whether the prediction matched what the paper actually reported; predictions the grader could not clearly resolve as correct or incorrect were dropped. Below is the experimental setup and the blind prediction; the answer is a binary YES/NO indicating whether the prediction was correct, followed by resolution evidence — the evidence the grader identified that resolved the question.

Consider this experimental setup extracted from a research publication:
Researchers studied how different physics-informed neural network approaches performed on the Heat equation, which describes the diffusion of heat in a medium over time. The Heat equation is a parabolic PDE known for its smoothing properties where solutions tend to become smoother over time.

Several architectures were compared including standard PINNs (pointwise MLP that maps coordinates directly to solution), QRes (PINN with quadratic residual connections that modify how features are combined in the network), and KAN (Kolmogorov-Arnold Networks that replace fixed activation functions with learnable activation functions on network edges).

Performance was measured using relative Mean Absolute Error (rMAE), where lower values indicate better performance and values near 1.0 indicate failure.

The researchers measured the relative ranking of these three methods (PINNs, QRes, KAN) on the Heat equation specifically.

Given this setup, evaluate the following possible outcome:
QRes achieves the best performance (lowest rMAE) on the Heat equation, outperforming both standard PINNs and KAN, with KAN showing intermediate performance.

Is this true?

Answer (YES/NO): NO